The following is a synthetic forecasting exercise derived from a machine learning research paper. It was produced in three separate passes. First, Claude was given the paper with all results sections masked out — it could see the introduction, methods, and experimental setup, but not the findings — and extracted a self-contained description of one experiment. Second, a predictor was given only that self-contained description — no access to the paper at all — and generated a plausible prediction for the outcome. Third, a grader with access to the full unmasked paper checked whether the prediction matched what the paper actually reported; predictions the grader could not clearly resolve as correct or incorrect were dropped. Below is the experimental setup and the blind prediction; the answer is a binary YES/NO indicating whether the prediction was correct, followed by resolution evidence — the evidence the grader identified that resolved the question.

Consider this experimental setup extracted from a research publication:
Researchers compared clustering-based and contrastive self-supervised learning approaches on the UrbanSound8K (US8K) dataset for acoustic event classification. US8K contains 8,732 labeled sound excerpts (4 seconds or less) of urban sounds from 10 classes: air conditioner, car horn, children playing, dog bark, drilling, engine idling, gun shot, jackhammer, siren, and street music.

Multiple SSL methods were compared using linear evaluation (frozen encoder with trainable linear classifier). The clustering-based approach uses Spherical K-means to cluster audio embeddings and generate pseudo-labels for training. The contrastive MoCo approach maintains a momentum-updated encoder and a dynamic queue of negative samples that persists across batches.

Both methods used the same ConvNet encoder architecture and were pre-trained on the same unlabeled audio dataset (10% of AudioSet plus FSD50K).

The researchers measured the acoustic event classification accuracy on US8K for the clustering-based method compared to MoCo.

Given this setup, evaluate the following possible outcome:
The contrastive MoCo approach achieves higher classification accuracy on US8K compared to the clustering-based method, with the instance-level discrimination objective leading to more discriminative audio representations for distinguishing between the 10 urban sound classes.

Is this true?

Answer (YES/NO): YES